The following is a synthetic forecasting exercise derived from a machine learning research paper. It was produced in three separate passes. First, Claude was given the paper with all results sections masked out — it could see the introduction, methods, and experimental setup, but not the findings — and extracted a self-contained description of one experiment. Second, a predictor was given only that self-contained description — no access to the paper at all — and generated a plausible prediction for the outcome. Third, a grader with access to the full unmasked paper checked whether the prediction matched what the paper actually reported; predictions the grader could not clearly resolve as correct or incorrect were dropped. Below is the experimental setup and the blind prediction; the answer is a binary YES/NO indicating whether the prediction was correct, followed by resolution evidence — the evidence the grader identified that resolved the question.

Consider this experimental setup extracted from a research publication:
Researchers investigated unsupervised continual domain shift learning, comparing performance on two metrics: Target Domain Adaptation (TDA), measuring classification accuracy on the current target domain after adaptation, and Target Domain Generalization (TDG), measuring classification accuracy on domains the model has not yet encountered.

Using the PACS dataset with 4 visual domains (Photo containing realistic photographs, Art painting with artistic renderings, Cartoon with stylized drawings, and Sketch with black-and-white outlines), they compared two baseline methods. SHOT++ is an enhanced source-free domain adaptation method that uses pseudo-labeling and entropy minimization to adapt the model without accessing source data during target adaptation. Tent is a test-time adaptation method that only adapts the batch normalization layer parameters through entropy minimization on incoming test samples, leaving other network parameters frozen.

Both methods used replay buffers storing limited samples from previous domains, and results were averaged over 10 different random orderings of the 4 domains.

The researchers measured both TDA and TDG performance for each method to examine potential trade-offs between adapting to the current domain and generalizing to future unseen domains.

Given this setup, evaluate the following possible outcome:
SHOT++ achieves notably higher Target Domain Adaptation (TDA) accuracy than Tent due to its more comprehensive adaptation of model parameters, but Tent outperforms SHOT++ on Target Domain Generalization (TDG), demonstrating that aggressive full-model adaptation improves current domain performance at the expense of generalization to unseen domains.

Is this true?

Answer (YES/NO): YES